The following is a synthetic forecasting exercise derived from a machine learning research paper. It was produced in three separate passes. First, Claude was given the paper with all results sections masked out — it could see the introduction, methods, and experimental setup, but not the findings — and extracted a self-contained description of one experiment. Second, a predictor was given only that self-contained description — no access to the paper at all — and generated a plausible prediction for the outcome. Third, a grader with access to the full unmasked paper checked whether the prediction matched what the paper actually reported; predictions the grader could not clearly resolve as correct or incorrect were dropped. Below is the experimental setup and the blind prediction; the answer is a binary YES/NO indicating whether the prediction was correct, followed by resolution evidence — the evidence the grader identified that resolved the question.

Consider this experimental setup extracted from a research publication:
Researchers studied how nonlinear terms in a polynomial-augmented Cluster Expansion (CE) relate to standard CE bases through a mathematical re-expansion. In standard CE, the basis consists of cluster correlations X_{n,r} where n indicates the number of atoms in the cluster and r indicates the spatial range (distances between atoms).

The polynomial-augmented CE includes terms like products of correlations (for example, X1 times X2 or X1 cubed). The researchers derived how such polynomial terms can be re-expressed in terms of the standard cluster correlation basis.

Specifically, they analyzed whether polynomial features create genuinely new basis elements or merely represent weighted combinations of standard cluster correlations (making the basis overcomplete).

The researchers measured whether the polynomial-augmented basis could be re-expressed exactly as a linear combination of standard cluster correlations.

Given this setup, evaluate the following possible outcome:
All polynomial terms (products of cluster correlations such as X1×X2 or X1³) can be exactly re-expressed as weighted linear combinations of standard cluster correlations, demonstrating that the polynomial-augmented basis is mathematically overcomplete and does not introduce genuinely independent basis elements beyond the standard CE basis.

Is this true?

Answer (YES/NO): YES